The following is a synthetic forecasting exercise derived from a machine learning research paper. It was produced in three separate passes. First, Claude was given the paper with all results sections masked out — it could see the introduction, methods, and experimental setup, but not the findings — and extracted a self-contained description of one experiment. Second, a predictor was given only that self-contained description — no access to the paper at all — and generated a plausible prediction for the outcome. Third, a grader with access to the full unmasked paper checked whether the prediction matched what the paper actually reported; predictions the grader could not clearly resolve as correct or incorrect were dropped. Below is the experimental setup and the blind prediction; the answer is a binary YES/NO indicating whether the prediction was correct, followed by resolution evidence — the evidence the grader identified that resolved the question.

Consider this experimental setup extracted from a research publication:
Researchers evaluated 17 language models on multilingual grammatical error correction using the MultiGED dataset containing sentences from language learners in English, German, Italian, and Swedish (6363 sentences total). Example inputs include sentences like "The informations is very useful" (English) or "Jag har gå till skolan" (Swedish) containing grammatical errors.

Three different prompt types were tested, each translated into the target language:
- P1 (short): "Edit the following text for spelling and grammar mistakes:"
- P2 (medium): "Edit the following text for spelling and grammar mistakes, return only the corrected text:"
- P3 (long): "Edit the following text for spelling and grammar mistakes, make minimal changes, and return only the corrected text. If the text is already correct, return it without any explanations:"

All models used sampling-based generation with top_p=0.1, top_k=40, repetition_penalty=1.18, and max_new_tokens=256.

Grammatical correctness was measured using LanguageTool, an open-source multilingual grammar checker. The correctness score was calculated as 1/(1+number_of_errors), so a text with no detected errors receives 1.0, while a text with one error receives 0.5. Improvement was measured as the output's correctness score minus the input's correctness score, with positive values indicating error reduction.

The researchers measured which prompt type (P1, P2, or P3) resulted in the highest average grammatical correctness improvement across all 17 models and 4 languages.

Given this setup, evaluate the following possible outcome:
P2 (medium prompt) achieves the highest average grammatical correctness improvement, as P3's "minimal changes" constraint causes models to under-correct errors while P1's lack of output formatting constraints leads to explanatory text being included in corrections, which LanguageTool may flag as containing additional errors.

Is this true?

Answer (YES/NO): NO